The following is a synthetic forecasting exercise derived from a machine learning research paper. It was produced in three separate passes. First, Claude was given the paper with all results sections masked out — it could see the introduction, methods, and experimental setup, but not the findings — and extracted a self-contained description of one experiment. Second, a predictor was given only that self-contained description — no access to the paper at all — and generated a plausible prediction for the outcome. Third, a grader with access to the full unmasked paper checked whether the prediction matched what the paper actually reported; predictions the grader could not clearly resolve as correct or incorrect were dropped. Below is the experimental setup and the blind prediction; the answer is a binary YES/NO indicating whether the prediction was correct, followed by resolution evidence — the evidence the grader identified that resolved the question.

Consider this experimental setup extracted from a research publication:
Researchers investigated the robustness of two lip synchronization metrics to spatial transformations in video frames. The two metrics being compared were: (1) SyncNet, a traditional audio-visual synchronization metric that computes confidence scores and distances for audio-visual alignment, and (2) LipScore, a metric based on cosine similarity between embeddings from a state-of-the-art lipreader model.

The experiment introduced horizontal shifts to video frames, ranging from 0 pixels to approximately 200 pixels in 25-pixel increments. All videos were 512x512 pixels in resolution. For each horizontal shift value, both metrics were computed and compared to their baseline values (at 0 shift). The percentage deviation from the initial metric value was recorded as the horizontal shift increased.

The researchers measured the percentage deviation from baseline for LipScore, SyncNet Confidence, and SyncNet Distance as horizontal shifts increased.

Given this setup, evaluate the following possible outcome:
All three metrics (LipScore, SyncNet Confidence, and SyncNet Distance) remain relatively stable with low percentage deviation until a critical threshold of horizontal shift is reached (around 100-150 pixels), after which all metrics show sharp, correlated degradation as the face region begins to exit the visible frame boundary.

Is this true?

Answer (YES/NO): NO